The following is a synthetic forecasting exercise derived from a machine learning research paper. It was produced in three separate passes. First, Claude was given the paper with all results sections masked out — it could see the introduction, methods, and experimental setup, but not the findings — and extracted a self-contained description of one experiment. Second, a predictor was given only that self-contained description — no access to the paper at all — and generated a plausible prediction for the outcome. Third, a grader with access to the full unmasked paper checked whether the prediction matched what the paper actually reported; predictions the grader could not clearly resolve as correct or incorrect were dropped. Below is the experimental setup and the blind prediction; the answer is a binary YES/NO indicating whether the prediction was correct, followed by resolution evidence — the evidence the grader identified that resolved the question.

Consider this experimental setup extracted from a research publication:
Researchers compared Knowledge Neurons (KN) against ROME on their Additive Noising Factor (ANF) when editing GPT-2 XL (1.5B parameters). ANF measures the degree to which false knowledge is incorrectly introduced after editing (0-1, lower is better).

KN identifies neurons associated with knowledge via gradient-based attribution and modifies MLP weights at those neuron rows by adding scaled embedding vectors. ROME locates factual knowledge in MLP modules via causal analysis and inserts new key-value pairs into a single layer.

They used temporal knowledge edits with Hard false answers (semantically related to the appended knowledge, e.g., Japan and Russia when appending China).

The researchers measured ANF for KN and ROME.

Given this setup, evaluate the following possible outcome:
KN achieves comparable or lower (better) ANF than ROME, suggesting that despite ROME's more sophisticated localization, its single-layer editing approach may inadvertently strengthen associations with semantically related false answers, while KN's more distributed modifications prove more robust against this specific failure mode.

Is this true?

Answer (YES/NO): YES